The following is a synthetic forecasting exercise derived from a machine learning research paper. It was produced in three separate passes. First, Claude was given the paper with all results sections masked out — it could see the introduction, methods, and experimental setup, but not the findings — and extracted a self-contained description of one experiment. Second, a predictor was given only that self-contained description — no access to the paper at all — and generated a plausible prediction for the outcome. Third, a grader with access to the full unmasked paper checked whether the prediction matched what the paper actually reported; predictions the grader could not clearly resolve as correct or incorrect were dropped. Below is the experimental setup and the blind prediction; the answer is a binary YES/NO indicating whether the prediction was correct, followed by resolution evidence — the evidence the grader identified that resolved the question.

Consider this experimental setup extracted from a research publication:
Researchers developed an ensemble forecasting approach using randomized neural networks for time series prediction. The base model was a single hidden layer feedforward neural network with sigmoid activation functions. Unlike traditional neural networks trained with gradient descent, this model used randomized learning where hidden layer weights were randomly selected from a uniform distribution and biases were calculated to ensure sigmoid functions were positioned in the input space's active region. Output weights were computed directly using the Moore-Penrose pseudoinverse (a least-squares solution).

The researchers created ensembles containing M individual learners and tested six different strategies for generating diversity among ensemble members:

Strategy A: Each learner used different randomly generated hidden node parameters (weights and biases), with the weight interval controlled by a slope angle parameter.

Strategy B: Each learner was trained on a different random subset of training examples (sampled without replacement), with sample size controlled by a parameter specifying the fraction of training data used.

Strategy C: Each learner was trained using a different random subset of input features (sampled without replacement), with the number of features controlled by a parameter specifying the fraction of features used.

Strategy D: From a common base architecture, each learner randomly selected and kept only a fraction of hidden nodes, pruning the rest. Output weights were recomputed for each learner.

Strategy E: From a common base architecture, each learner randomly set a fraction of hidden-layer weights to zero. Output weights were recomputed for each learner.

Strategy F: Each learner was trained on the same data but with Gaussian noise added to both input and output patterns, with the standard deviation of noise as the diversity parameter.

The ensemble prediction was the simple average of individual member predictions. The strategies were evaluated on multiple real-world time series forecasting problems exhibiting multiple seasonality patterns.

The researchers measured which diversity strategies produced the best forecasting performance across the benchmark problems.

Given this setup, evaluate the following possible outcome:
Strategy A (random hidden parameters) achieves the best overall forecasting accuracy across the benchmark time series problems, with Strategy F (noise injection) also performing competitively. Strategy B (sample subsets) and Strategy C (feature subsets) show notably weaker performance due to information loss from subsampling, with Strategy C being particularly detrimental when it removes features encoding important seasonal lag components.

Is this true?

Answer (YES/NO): NO